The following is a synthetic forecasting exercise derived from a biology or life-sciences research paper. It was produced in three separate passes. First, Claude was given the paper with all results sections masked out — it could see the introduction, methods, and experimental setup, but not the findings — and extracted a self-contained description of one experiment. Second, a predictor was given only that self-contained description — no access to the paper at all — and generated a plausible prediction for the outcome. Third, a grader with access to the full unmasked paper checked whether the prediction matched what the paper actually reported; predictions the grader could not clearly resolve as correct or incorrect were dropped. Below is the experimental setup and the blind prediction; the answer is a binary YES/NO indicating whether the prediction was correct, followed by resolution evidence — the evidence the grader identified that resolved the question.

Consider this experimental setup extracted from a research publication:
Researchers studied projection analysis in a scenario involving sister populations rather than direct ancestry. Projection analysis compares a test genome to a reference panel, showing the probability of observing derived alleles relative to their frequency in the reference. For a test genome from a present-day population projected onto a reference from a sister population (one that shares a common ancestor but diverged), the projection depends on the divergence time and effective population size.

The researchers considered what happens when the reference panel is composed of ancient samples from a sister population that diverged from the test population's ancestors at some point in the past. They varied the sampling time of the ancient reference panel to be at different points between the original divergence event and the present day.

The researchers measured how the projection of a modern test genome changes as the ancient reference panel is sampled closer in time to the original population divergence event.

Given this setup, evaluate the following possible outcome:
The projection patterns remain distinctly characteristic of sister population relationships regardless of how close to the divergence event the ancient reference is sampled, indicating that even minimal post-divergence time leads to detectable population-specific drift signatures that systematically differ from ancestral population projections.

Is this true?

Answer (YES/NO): NO